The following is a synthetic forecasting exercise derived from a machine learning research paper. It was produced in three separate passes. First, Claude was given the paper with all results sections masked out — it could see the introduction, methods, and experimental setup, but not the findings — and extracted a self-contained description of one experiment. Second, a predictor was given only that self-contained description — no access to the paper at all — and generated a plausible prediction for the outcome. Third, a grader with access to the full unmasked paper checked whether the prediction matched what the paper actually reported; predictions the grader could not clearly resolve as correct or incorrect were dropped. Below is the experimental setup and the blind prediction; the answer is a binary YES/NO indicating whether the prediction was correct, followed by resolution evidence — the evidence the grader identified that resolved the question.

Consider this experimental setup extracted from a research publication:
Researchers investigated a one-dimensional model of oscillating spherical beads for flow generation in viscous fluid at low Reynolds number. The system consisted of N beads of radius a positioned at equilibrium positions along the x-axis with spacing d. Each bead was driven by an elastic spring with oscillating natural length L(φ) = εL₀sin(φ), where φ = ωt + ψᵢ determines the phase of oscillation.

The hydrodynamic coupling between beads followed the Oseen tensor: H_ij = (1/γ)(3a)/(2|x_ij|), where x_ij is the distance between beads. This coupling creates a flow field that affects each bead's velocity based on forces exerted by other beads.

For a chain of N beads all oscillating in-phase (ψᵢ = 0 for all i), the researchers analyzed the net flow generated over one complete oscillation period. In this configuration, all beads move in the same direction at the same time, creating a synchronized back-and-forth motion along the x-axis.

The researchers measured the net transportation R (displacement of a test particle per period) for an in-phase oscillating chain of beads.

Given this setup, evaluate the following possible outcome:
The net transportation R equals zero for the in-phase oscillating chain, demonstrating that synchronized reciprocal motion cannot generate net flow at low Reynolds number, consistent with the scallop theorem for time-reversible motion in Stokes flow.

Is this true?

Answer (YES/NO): YES